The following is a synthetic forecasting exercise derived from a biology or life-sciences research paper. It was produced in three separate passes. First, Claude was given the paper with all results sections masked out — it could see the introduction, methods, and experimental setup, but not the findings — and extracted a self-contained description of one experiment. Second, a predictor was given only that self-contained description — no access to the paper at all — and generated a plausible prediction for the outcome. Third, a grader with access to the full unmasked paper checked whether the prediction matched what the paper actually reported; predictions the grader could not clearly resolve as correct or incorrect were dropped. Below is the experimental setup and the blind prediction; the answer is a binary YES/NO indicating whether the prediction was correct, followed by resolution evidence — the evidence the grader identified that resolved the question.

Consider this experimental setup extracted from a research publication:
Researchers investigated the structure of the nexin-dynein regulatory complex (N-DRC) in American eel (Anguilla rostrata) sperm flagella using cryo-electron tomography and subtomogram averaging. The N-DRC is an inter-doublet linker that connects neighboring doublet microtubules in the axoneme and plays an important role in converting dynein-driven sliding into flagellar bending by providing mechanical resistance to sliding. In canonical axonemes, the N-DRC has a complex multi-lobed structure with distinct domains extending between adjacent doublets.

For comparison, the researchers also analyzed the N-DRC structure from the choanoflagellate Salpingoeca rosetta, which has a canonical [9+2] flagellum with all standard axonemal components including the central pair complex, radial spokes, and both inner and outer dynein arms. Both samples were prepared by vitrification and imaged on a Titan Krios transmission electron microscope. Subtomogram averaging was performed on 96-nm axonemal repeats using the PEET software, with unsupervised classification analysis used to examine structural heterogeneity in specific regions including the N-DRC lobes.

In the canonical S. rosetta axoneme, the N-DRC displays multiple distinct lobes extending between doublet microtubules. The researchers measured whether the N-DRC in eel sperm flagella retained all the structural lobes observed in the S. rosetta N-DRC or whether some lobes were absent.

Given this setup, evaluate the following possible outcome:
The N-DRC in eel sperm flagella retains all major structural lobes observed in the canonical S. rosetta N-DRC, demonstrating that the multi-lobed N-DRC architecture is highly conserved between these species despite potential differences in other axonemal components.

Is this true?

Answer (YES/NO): YES